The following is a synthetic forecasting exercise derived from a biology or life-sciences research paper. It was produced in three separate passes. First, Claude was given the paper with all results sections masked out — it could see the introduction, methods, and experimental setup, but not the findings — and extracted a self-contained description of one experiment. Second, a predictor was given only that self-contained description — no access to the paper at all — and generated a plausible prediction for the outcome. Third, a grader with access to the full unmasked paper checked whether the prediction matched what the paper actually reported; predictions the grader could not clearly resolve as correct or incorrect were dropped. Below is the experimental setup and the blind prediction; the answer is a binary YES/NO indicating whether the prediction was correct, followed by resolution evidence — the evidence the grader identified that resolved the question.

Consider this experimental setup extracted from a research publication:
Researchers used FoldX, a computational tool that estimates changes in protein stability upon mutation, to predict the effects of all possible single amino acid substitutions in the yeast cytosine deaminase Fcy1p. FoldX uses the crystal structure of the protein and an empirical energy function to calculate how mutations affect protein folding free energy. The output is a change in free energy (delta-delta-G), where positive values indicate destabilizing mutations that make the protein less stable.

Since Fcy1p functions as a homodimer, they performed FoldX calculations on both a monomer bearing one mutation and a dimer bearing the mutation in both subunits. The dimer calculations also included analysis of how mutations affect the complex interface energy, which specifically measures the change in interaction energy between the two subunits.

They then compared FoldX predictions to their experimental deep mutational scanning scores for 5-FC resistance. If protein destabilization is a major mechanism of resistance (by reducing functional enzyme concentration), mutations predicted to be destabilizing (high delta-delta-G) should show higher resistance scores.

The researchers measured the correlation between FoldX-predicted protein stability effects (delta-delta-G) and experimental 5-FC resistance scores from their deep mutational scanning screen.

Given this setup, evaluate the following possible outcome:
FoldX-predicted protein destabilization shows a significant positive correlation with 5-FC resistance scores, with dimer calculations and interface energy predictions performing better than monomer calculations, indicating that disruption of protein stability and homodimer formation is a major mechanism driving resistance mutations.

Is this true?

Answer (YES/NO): NO